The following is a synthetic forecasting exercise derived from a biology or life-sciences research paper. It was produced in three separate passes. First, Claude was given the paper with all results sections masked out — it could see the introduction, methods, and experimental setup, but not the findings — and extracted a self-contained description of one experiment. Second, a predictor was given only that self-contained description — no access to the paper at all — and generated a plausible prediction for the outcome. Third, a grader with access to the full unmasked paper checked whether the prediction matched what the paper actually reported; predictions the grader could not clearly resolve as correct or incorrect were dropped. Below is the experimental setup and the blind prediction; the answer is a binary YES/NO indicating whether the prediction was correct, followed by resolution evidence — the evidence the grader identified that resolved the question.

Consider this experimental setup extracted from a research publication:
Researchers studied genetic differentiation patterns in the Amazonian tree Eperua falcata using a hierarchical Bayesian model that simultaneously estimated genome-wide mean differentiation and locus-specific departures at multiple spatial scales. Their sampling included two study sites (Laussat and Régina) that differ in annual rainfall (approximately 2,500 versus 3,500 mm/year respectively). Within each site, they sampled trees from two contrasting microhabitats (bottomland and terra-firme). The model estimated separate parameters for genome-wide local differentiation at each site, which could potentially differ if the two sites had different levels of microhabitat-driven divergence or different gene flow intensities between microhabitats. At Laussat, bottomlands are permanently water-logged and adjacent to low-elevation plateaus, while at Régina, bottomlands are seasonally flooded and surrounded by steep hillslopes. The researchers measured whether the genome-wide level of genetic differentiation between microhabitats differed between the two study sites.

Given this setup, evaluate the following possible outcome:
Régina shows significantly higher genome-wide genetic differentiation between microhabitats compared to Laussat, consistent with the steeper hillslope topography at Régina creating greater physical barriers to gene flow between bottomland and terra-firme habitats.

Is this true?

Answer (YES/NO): NO